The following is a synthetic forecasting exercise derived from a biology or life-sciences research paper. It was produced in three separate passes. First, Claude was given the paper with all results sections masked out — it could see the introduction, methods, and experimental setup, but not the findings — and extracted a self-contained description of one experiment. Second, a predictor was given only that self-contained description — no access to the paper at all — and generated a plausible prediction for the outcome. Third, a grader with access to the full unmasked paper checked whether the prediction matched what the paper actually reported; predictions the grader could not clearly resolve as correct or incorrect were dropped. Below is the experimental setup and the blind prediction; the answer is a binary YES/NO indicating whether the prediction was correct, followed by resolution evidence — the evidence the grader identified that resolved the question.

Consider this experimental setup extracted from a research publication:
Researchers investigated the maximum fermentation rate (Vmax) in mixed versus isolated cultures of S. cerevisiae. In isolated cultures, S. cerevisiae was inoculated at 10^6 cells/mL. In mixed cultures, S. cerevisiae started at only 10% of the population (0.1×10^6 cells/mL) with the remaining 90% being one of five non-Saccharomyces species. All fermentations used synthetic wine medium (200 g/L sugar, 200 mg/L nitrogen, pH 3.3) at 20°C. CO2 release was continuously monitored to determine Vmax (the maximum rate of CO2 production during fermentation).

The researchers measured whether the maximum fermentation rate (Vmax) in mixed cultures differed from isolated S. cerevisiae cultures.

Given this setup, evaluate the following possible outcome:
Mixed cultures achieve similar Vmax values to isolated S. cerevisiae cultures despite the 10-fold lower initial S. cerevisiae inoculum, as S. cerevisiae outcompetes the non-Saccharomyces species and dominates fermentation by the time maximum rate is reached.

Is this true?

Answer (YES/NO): NO